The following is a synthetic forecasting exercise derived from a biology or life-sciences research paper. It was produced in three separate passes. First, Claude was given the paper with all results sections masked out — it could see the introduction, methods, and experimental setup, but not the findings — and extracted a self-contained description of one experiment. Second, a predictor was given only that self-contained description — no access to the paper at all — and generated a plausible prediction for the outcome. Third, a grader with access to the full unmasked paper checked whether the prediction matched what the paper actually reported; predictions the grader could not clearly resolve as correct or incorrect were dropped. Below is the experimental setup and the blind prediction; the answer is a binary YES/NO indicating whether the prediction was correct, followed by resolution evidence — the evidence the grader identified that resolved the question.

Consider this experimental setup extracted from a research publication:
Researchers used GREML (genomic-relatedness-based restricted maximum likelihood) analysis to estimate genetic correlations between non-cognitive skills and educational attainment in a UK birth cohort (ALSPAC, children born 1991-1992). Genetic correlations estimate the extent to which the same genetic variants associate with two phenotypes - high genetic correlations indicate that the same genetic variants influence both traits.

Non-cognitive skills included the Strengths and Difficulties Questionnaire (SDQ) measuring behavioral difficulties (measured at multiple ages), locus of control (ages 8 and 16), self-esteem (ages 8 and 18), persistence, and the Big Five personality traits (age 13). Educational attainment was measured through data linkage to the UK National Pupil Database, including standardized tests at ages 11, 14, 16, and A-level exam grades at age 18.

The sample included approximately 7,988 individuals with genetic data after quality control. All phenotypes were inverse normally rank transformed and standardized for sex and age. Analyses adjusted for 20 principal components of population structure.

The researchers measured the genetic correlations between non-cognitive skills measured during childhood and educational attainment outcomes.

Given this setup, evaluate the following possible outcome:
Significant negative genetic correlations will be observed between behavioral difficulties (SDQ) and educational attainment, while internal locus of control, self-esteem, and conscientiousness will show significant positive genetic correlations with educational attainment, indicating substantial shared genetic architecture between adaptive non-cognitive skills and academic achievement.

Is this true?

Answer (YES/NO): NO